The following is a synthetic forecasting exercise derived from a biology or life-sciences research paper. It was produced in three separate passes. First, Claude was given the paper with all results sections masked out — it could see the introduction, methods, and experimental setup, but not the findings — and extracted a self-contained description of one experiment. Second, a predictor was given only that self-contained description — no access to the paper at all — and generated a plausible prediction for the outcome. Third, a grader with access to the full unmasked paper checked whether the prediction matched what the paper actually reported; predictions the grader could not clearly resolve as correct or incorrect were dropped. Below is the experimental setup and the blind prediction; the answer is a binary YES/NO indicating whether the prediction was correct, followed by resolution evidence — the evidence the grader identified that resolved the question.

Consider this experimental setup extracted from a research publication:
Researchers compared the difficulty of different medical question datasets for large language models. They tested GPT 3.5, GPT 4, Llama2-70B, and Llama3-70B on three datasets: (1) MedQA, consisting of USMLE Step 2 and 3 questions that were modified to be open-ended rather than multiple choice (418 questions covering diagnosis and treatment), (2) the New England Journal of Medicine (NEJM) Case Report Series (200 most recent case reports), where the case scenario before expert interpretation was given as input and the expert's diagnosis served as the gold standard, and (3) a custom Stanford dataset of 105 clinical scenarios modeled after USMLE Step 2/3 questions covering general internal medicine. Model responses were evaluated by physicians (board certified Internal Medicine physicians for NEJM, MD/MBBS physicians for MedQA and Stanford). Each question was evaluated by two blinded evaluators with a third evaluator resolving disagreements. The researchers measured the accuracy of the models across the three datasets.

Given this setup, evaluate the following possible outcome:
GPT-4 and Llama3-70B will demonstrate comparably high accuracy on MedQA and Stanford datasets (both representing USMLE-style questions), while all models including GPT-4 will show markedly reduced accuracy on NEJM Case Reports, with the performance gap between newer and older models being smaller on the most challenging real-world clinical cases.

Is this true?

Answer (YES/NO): NO